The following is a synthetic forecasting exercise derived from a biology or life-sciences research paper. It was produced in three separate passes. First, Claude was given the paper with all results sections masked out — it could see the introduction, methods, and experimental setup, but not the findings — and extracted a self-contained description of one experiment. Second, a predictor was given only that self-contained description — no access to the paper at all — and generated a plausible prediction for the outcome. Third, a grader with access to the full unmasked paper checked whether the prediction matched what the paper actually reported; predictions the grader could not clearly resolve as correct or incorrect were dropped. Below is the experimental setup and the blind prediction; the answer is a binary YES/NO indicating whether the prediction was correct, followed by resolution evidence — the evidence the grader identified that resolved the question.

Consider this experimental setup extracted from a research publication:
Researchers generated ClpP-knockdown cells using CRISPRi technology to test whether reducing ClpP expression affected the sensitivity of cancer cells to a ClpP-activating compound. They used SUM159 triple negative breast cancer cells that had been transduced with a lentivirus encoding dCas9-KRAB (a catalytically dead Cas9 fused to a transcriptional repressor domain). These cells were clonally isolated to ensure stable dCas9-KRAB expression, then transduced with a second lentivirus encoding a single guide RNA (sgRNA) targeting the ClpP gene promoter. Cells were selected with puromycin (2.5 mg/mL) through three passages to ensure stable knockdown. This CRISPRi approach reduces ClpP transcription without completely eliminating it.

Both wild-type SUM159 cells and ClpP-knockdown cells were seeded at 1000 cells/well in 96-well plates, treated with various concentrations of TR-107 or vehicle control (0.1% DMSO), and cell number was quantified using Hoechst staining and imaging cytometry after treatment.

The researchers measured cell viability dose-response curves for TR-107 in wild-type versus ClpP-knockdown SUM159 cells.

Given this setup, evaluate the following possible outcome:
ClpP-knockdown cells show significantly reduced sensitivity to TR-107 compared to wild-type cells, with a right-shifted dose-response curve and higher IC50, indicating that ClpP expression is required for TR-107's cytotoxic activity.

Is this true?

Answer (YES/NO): YES